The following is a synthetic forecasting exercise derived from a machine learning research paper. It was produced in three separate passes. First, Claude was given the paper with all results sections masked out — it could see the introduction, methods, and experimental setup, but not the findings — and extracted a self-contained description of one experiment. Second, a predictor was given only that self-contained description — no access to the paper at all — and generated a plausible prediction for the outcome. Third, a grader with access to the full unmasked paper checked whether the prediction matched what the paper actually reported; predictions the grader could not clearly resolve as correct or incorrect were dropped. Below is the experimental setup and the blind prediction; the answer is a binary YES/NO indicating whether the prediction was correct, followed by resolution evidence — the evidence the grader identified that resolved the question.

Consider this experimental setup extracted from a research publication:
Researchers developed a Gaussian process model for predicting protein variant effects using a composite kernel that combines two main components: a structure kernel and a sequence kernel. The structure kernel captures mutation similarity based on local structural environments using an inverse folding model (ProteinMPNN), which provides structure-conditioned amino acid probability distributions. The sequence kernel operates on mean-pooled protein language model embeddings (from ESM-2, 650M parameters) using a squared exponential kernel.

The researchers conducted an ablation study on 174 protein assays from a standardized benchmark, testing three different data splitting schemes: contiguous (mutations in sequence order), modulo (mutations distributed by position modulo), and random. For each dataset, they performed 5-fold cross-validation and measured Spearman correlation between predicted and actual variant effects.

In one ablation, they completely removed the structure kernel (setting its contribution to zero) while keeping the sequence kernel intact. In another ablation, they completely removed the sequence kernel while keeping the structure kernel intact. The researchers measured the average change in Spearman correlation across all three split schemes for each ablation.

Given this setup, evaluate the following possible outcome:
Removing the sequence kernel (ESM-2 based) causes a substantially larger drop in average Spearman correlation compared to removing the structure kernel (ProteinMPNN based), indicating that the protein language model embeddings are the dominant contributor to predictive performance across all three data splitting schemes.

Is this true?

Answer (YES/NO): NO